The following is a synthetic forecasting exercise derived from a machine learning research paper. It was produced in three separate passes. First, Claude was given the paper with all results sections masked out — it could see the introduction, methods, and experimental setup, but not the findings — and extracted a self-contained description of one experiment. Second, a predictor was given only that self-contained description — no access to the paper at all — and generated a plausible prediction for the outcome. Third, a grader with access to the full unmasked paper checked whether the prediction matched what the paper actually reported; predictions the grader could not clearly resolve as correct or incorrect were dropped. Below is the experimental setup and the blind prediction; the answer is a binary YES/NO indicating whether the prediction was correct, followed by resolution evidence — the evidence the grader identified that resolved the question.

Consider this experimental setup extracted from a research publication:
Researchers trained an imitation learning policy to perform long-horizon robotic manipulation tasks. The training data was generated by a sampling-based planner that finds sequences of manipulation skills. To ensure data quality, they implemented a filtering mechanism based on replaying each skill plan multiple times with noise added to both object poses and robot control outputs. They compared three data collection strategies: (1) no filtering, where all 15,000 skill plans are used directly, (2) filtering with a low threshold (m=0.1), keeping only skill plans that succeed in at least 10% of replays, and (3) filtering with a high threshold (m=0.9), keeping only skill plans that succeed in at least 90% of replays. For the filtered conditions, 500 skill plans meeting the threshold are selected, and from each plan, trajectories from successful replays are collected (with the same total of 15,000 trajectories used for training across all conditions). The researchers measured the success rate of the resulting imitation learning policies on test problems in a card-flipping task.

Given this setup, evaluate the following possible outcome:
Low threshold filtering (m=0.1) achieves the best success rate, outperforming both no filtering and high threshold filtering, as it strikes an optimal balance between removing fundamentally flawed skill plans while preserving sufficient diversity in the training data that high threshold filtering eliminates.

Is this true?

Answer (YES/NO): NO